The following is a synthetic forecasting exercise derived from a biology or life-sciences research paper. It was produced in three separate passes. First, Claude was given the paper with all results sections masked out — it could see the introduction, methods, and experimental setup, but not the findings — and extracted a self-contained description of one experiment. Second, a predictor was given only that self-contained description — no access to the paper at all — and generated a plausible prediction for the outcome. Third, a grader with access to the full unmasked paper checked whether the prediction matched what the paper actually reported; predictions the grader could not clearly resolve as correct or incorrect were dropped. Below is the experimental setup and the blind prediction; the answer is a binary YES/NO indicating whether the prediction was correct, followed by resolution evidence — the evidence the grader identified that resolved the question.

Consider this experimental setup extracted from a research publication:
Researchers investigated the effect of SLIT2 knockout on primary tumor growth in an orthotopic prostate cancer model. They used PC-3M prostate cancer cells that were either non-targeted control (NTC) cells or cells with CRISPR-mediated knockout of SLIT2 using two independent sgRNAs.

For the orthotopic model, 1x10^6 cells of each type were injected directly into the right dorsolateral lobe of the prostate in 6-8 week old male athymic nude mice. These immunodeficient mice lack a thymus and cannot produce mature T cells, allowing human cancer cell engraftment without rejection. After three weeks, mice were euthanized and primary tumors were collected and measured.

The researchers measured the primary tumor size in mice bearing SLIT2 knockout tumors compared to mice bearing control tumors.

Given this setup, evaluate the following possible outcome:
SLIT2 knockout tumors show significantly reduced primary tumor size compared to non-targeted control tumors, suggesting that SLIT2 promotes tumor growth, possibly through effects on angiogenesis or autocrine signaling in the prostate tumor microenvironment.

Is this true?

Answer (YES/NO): NO